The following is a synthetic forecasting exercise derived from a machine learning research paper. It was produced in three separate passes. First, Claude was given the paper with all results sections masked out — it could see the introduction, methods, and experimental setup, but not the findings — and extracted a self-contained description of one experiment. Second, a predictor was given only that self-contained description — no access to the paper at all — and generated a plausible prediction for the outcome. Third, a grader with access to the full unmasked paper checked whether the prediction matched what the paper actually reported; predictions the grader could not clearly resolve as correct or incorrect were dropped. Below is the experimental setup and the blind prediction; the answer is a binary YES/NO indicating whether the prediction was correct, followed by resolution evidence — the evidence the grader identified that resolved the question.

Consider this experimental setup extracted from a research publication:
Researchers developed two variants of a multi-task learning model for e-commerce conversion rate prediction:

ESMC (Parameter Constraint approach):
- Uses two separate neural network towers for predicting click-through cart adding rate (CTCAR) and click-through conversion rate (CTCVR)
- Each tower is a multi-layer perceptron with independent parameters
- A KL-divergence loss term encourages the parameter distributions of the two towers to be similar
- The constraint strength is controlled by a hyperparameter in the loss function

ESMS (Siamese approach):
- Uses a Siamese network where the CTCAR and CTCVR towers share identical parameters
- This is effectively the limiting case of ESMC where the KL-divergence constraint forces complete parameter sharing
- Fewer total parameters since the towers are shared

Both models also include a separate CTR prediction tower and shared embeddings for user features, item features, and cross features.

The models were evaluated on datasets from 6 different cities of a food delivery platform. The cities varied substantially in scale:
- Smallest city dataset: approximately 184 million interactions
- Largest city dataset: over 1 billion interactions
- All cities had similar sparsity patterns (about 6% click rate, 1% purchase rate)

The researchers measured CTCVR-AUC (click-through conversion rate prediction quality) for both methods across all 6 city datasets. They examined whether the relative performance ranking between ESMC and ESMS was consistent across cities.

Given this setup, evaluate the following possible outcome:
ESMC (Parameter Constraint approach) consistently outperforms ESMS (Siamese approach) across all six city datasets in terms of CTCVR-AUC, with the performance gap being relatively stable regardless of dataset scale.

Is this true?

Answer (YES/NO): NO